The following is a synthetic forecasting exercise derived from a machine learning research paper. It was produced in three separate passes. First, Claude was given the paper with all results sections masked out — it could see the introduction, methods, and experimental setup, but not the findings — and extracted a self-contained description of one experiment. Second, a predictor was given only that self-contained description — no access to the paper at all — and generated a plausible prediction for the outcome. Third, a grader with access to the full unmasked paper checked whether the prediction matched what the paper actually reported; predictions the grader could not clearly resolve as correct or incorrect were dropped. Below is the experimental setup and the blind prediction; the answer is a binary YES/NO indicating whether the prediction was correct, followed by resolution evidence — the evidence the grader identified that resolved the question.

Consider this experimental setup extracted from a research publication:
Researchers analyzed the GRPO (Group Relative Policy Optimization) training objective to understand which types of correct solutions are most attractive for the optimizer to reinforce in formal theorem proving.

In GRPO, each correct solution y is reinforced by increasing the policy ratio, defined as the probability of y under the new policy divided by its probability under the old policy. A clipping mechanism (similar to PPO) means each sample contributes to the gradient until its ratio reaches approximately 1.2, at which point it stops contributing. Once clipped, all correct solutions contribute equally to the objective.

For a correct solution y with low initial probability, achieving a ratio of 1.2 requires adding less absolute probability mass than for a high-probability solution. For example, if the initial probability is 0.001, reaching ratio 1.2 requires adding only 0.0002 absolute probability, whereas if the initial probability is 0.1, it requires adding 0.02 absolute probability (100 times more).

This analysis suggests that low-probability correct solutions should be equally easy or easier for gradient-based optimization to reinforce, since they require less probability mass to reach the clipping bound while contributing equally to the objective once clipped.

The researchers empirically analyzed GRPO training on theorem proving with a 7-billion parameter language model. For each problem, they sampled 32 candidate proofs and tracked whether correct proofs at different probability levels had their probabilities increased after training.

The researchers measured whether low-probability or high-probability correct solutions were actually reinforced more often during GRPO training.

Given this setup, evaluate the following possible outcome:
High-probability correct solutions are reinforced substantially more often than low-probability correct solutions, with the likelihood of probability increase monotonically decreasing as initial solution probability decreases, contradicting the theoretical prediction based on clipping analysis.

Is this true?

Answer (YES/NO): YES